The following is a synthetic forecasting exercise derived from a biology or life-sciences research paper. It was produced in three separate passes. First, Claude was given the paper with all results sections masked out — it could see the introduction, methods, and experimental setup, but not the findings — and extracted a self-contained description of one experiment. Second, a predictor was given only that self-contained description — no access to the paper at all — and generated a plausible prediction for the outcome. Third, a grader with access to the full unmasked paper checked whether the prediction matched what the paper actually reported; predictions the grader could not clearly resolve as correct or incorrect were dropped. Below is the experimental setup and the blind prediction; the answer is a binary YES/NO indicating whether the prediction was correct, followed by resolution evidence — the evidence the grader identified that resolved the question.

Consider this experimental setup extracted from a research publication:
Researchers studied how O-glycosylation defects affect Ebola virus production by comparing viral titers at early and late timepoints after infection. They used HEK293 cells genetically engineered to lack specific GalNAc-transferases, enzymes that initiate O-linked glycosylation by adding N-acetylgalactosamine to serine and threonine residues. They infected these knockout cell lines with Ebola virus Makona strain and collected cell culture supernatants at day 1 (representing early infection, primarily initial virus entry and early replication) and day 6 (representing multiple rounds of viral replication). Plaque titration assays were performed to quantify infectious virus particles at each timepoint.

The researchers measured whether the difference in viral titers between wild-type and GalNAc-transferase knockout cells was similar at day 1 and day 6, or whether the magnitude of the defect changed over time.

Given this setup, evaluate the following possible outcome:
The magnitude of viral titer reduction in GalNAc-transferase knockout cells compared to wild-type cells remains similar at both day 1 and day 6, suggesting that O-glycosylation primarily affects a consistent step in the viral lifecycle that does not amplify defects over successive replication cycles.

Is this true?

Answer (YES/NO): NO